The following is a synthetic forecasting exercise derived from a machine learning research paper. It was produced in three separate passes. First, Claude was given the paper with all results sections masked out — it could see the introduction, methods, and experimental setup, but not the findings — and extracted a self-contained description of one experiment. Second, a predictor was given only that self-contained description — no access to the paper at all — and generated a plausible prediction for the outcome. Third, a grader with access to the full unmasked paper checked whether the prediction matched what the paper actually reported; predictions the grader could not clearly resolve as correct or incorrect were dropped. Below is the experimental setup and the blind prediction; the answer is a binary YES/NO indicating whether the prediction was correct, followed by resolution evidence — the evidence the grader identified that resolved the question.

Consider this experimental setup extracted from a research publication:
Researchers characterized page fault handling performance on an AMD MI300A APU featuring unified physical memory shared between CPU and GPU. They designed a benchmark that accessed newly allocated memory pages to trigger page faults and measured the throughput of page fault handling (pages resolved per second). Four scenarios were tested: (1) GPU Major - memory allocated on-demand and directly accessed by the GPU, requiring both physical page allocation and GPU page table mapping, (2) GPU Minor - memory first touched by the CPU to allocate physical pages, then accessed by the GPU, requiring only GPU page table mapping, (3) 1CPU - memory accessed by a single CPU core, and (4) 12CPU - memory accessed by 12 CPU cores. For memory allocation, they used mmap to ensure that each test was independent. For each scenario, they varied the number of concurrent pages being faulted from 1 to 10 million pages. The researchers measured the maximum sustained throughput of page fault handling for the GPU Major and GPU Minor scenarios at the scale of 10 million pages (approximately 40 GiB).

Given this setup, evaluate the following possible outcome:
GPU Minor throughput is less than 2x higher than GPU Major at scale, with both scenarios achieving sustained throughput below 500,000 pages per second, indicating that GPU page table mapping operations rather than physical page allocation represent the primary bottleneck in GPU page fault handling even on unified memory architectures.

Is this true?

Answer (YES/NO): NO